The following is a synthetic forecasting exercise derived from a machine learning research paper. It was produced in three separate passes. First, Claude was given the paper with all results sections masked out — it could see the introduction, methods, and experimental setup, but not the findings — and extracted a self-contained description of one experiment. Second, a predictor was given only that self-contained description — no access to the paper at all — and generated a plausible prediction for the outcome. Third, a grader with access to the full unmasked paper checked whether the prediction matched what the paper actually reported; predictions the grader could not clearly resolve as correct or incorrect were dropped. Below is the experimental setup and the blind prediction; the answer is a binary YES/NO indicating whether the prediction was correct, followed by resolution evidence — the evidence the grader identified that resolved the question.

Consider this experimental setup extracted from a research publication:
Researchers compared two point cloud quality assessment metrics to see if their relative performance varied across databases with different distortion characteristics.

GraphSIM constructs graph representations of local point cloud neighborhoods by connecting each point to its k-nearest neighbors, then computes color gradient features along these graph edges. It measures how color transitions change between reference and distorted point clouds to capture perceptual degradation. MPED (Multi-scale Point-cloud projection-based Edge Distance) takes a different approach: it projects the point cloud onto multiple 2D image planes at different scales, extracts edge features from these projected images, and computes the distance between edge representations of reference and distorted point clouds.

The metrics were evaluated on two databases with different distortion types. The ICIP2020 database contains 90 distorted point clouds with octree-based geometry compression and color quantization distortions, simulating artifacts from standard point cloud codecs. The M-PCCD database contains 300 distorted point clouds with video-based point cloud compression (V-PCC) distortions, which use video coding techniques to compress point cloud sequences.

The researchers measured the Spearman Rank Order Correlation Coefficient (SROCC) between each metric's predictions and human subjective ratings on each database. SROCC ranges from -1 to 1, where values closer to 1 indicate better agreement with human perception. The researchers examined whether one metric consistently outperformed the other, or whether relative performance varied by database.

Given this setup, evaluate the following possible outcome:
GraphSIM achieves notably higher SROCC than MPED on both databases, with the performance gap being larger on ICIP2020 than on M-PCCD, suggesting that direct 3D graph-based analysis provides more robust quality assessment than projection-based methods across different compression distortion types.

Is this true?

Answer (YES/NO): NO